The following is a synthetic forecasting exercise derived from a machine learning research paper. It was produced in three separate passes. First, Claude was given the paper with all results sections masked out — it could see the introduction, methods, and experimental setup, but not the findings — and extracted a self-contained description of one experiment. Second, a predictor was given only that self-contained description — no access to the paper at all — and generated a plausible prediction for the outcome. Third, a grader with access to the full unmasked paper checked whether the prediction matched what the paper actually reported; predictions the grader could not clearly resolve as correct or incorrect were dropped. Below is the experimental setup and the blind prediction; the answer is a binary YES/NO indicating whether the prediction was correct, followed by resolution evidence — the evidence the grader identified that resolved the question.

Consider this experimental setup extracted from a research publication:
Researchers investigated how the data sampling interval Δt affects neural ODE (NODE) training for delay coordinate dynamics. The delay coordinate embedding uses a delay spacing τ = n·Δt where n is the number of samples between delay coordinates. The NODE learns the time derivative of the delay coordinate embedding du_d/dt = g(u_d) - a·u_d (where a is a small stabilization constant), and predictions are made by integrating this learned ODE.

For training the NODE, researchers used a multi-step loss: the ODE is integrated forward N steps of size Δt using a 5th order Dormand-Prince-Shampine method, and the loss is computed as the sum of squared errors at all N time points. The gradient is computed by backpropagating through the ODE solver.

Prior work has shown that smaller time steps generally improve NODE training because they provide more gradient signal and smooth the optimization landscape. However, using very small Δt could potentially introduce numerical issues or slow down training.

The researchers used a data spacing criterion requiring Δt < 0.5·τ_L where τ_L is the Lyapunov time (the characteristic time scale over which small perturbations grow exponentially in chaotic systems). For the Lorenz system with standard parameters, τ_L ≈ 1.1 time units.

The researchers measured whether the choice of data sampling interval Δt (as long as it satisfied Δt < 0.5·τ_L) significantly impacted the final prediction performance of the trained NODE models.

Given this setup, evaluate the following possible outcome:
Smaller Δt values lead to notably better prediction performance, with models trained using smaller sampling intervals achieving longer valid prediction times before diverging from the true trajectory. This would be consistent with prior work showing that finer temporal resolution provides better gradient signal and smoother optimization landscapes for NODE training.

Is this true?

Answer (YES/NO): NO